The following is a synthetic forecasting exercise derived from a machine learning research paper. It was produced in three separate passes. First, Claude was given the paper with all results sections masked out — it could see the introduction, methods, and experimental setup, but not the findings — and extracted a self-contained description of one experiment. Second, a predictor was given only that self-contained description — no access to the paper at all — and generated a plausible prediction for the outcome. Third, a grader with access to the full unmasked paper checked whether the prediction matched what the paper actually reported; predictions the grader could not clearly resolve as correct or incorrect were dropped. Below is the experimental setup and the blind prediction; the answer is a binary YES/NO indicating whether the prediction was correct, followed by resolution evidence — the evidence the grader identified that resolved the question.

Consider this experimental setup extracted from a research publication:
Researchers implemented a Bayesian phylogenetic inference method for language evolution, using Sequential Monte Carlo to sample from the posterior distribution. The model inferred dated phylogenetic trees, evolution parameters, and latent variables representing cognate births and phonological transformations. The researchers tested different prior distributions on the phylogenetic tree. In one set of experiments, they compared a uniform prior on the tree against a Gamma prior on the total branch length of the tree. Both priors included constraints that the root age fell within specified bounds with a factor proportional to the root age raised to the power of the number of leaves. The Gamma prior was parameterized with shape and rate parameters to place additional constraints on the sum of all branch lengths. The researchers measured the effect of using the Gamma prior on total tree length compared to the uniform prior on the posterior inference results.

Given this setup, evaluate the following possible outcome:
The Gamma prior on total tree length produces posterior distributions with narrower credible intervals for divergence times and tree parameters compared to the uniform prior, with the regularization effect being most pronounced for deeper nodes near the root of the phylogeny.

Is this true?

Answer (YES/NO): NO